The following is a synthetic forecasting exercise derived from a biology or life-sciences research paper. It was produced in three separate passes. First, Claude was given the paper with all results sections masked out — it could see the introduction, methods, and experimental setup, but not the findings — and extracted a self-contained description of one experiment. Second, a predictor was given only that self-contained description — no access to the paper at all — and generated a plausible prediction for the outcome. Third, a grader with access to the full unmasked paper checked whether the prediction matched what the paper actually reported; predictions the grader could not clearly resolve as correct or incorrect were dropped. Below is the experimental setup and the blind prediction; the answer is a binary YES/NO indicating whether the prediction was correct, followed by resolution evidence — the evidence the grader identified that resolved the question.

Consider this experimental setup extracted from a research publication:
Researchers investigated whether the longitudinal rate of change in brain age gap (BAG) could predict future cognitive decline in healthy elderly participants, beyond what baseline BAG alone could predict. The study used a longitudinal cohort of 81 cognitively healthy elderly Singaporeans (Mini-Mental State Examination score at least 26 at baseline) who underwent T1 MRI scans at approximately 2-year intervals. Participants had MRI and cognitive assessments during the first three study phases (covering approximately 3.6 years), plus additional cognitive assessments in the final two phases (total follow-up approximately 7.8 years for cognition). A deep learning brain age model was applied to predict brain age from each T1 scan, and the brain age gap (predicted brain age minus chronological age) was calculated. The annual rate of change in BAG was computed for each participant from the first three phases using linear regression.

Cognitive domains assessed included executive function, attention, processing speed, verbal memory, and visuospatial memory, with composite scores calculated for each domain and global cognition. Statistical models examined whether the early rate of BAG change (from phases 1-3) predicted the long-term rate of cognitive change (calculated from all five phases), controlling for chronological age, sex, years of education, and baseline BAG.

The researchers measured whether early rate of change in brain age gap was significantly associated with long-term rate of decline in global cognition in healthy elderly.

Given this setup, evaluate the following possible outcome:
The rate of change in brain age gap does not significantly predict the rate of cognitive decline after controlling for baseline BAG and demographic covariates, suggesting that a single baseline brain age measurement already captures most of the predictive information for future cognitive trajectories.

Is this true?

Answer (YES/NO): NO